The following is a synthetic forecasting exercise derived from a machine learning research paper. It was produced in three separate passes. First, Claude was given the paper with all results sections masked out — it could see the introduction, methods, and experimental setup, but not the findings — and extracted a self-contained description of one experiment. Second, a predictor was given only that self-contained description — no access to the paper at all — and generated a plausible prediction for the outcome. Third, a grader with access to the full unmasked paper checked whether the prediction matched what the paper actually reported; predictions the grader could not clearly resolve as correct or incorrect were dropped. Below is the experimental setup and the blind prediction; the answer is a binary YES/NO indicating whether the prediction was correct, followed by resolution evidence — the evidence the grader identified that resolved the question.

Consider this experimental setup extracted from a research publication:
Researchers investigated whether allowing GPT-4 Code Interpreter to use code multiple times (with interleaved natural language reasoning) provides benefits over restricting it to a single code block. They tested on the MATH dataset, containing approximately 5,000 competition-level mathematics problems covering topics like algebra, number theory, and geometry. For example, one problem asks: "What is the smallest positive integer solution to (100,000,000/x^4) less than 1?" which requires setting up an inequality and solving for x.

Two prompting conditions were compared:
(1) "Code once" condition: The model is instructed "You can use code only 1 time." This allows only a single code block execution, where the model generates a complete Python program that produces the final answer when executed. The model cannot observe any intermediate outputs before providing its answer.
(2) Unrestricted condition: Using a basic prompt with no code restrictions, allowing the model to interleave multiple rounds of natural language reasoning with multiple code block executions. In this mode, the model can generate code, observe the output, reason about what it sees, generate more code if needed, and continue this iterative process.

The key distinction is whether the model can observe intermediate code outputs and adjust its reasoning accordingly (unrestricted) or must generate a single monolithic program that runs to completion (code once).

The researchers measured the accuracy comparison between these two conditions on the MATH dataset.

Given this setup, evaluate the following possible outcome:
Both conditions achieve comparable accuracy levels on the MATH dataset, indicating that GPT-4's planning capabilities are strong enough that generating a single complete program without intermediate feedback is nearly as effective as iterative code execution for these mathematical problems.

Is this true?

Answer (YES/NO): NO